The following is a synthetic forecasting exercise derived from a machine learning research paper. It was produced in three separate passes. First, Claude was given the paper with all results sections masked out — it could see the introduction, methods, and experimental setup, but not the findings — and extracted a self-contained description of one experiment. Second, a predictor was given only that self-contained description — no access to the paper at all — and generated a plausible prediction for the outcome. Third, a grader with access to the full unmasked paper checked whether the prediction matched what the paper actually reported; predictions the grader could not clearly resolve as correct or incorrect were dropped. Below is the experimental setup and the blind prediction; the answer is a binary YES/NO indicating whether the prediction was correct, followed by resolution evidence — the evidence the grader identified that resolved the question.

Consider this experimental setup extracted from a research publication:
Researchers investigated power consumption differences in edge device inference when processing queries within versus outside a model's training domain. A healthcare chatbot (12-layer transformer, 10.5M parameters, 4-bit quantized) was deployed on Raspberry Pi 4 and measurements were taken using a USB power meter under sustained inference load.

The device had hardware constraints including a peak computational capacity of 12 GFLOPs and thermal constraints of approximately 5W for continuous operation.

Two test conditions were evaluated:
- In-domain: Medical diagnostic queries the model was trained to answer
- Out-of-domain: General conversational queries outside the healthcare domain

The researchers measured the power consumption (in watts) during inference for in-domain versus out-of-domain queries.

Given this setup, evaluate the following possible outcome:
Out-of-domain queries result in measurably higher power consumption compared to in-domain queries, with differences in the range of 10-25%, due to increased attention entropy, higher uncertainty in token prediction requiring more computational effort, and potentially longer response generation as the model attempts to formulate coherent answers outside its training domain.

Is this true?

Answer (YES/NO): NO